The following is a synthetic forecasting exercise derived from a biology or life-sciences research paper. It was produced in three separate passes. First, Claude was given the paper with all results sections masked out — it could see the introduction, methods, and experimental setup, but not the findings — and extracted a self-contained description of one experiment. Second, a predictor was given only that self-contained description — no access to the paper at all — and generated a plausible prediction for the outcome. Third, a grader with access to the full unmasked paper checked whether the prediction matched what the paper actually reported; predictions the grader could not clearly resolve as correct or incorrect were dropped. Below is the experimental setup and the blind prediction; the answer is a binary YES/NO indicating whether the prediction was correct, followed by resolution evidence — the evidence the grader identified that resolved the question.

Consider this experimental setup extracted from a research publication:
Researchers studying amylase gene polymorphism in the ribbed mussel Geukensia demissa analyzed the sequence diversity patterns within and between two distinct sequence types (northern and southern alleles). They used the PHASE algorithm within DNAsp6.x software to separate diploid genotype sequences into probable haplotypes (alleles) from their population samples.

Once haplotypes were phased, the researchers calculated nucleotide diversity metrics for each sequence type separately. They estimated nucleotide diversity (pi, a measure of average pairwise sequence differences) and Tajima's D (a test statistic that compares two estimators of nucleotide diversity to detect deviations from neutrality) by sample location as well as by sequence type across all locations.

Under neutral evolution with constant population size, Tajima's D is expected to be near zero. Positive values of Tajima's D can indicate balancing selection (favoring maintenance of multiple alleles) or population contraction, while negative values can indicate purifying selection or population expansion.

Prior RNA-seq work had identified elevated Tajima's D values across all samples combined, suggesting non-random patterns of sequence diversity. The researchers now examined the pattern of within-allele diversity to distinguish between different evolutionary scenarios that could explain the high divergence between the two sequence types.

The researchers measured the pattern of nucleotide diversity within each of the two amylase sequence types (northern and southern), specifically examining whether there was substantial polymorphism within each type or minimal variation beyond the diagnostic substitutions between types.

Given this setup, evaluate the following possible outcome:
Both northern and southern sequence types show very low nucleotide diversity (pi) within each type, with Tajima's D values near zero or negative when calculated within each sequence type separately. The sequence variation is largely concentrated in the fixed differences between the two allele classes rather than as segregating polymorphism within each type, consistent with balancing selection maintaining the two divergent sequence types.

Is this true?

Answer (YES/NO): YES